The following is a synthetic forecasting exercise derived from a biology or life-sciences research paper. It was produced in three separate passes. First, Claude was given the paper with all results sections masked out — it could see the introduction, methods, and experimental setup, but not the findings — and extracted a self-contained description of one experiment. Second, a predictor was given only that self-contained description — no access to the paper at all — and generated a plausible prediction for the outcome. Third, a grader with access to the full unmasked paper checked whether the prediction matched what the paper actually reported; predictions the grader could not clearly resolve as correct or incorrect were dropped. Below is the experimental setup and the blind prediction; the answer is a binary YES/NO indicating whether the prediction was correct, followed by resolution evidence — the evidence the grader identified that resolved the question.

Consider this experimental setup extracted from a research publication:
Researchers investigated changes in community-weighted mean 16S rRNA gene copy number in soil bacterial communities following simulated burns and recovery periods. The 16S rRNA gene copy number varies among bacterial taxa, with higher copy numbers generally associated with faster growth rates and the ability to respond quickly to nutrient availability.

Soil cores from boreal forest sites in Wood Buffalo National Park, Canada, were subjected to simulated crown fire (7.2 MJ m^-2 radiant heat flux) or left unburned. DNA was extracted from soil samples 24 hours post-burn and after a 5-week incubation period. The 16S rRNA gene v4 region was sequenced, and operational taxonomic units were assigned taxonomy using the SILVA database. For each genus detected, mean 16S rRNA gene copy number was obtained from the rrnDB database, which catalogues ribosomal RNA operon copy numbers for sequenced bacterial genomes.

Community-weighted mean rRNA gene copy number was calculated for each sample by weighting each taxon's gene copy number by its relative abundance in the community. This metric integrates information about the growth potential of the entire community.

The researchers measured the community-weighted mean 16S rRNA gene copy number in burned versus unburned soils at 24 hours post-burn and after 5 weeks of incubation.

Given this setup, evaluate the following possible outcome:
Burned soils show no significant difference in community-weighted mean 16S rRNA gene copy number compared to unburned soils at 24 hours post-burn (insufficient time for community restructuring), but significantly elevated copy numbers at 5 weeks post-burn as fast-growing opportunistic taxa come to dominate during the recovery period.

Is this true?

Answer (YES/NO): YES